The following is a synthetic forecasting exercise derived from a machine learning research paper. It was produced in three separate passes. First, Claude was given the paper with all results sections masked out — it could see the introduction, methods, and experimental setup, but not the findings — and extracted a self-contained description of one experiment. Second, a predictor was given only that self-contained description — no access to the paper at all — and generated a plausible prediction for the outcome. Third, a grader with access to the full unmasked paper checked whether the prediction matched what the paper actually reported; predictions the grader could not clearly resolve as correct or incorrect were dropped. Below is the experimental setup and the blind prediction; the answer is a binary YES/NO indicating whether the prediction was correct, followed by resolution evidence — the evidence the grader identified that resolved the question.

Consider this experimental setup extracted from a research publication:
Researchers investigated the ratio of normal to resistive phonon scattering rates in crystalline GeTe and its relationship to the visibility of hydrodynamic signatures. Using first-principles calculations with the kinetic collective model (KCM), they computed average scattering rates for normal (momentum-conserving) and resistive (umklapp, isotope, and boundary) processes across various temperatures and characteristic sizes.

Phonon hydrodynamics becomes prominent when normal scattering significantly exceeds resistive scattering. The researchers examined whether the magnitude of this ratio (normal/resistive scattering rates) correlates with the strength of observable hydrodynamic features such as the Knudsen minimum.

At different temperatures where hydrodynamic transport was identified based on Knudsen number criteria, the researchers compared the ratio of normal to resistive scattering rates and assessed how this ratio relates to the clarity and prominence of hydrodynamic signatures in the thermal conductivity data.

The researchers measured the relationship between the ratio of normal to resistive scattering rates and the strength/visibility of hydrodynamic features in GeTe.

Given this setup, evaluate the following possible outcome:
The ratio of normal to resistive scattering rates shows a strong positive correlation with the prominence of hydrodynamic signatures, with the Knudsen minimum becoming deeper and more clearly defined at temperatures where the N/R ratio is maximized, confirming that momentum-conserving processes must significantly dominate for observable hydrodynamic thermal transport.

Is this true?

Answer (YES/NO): YES